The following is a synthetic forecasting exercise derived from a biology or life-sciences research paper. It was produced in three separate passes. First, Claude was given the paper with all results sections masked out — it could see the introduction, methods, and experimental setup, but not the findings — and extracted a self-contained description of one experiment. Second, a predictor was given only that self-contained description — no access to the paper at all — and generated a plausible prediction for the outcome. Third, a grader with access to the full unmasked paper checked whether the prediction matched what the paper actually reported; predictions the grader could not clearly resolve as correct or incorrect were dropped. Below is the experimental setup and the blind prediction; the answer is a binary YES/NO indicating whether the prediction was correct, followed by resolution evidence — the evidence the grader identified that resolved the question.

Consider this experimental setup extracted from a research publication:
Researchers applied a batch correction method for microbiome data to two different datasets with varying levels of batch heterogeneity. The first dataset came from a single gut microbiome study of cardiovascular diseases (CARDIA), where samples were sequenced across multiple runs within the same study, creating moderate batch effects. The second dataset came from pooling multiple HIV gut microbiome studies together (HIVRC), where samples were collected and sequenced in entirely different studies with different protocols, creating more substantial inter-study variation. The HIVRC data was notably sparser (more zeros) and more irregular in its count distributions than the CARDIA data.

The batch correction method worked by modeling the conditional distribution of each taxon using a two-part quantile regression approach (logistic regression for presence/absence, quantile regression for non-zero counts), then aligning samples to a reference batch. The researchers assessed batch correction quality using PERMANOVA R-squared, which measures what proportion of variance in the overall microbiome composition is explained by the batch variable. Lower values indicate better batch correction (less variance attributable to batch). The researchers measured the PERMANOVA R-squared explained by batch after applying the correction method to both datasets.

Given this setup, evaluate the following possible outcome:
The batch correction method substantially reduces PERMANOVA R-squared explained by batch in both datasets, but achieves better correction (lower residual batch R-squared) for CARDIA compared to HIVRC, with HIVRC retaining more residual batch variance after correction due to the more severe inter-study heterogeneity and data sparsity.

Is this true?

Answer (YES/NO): YES